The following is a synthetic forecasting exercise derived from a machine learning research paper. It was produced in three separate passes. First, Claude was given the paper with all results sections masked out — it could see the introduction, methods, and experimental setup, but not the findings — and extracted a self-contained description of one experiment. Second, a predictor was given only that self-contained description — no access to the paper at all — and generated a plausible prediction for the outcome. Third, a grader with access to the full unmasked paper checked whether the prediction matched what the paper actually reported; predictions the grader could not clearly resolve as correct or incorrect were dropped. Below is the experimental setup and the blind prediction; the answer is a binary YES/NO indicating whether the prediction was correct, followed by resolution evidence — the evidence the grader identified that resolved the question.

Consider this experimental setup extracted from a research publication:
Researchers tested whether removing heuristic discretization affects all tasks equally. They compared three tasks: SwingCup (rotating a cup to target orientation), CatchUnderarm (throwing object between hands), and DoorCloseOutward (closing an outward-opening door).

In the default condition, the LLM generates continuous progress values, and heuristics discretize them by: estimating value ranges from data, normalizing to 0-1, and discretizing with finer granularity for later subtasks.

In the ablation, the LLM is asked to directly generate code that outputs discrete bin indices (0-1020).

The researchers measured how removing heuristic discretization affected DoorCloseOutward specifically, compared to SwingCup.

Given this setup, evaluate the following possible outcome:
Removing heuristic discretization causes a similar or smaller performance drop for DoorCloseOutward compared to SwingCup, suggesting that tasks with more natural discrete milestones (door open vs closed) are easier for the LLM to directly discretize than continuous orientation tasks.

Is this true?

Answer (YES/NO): YES